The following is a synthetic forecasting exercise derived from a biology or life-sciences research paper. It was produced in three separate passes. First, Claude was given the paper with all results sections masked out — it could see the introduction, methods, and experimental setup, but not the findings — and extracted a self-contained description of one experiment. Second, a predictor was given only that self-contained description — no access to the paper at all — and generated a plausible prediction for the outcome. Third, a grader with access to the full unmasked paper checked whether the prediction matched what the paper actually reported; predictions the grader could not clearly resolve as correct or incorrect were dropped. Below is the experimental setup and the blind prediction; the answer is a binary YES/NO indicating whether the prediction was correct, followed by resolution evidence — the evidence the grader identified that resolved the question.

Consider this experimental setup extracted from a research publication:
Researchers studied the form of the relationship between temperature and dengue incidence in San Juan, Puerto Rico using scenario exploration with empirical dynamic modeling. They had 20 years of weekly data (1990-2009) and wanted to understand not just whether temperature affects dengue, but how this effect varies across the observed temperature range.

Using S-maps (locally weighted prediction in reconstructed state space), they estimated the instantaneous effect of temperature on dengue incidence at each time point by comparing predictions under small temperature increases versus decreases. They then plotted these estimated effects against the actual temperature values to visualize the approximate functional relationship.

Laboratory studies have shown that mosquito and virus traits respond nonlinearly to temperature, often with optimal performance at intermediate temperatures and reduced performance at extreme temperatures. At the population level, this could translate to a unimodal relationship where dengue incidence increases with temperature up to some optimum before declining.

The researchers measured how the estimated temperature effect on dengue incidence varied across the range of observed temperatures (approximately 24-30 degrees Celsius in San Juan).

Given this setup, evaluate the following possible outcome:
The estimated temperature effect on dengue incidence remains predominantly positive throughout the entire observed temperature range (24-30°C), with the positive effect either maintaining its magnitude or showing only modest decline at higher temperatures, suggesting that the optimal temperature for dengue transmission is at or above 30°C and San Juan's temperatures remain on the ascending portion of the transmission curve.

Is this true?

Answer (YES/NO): NO